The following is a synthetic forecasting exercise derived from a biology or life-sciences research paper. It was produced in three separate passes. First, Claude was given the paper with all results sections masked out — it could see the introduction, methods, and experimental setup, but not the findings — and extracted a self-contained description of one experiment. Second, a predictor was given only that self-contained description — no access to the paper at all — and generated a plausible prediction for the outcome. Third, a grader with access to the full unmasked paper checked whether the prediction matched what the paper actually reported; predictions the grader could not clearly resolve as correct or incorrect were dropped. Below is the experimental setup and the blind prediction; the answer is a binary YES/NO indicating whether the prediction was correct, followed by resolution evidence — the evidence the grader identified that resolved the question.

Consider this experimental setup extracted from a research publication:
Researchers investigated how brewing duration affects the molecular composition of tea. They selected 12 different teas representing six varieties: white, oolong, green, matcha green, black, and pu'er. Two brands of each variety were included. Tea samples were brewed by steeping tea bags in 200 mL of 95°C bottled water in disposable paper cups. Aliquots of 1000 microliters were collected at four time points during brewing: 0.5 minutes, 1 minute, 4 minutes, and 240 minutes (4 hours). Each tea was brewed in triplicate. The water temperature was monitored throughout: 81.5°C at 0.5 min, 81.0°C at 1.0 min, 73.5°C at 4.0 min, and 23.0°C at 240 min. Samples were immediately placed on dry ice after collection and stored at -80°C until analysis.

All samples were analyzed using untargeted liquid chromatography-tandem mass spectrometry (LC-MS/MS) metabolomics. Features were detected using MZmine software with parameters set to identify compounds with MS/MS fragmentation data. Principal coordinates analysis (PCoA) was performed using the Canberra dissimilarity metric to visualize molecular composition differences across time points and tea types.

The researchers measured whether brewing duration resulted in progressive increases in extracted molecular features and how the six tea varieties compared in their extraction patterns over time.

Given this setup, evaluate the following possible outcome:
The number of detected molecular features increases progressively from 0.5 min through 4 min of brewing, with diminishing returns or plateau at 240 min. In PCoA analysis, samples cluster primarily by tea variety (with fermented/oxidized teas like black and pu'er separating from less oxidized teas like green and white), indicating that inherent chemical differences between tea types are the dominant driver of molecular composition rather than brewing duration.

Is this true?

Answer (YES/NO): NO